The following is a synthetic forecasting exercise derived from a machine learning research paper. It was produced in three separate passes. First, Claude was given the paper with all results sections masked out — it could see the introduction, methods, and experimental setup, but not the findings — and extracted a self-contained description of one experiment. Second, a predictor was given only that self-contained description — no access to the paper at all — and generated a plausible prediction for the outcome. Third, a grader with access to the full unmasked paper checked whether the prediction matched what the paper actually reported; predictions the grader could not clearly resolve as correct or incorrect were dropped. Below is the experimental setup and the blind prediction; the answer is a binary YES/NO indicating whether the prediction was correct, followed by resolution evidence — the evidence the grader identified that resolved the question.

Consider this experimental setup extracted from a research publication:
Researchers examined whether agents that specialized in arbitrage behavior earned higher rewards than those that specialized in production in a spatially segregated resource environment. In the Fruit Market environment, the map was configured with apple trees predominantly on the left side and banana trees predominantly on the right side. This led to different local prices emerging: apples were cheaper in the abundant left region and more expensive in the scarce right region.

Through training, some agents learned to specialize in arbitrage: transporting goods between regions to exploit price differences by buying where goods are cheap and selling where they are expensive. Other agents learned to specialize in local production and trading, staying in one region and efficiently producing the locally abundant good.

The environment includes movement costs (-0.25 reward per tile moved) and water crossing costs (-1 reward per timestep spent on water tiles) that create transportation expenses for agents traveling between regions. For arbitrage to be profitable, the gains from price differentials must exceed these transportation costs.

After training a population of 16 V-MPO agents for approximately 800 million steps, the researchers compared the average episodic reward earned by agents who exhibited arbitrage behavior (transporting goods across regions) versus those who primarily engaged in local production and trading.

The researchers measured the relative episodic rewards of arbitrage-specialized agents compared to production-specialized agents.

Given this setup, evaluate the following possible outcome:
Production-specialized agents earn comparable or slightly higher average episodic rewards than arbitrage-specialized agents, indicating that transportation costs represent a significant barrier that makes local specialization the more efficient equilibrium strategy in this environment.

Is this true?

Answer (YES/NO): NO